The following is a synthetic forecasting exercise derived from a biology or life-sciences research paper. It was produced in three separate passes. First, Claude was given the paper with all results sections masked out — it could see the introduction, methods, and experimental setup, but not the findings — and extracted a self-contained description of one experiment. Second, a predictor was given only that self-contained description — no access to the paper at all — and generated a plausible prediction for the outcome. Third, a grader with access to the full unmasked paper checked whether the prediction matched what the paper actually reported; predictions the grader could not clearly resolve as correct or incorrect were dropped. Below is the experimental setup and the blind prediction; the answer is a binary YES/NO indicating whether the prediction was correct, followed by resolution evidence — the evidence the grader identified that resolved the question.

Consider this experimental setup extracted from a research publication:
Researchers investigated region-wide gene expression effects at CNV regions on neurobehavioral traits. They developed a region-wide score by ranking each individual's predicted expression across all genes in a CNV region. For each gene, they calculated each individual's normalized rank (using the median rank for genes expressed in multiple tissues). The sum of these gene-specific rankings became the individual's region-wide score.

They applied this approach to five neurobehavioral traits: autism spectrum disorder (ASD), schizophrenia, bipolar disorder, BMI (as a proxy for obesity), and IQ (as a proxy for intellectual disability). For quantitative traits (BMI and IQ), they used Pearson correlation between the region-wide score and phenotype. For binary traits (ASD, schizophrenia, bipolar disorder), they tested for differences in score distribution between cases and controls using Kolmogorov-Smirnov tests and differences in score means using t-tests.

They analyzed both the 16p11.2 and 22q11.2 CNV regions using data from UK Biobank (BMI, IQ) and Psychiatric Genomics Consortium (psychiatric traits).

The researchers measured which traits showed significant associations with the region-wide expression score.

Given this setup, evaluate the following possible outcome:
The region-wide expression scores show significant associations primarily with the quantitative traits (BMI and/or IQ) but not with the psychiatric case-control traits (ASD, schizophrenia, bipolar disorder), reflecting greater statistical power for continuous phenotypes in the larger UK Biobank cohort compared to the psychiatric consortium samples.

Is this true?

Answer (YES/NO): YES